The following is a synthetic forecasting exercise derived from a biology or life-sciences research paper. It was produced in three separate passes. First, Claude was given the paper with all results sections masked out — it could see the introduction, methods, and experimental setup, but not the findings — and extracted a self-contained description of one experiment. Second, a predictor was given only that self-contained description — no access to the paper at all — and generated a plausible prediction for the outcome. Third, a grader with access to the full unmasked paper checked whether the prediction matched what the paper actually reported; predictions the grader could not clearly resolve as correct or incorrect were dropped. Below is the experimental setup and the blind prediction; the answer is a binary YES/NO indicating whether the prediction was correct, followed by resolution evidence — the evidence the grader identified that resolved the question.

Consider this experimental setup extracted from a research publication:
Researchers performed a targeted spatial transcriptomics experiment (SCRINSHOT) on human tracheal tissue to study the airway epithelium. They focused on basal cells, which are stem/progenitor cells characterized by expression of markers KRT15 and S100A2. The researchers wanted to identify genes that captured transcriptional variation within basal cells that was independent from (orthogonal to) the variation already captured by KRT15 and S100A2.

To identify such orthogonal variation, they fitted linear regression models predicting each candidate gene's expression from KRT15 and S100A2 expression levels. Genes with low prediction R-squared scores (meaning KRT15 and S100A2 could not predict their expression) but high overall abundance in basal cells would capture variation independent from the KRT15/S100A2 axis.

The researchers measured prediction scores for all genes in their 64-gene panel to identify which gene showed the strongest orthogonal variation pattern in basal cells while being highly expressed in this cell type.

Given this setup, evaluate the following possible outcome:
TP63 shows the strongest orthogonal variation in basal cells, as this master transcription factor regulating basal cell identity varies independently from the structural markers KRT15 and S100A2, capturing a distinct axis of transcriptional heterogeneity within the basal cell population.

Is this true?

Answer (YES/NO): NO